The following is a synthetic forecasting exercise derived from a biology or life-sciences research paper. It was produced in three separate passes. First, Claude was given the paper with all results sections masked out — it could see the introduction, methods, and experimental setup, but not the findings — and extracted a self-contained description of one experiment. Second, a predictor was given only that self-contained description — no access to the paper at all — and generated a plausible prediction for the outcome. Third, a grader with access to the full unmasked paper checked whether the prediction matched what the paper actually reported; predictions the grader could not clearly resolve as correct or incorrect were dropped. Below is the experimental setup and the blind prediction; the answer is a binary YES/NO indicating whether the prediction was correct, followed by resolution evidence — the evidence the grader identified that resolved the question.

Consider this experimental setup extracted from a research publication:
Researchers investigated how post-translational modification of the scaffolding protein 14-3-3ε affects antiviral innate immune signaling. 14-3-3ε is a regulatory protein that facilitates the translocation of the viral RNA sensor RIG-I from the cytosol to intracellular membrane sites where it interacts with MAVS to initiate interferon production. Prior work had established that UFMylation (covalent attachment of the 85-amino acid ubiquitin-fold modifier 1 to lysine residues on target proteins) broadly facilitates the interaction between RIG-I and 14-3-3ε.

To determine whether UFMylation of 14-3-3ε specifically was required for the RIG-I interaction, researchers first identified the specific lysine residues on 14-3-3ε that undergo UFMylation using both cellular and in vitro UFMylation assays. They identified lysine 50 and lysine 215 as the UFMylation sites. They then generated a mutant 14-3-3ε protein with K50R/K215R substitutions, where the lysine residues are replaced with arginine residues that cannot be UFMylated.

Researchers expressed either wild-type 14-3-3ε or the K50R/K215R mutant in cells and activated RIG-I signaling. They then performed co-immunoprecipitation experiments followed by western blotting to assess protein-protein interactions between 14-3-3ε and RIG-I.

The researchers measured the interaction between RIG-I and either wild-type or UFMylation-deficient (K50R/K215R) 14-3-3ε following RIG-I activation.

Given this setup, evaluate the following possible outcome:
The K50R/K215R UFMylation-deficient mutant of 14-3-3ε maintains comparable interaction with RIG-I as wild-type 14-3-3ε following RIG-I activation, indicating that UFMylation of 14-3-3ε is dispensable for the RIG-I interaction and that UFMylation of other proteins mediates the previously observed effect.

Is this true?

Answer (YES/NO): YES